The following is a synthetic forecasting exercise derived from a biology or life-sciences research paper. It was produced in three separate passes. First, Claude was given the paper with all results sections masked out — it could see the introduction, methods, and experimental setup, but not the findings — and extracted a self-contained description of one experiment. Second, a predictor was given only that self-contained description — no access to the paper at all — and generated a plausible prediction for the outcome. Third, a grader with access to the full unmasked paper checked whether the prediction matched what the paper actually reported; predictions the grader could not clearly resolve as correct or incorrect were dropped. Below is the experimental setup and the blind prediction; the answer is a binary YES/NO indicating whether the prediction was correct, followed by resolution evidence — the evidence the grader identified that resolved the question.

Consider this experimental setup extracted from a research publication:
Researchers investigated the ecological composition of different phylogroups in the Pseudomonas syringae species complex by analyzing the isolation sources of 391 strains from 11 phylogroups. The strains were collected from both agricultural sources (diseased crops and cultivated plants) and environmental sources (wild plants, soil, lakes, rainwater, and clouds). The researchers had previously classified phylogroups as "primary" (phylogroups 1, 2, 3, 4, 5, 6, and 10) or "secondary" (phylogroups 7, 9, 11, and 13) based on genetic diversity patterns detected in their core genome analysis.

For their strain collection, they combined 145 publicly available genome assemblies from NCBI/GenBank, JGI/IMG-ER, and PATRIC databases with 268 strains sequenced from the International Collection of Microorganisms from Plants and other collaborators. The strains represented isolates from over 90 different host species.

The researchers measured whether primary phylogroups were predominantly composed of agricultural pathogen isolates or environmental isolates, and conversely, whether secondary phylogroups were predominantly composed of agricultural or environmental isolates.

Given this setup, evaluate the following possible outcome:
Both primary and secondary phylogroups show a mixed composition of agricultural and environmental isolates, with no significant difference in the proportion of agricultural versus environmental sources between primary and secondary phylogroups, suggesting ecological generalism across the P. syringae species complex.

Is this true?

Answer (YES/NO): NO